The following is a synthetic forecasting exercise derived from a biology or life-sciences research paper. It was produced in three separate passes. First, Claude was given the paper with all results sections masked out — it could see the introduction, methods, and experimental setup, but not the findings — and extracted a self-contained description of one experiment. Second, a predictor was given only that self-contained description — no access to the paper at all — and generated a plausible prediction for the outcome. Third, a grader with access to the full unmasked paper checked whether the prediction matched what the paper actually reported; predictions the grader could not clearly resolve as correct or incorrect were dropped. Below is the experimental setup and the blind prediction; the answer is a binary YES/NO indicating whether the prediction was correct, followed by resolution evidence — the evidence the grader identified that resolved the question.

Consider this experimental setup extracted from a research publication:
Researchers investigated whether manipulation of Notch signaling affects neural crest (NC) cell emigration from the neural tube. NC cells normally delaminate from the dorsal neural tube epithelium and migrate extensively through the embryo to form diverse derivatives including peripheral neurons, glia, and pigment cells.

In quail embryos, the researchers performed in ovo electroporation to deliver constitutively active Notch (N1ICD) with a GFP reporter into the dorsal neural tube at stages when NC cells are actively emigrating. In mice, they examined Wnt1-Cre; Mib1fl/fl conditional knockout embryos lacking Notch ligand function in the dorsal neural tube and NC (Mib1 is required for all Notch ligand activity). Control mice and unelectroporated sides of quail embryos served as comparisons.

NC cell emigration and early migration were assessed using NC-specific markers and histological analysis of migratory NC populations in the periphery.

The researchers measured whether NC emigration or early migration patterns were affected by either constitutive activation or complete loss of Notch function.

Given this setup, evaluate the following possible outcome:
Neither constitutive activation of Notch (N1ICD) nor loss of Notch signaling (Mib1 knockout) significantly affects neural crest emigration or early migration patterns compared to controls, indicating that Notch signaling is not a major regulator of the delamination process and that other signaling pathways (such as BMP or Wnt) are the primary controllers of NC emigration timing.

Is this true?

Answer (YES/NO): YES